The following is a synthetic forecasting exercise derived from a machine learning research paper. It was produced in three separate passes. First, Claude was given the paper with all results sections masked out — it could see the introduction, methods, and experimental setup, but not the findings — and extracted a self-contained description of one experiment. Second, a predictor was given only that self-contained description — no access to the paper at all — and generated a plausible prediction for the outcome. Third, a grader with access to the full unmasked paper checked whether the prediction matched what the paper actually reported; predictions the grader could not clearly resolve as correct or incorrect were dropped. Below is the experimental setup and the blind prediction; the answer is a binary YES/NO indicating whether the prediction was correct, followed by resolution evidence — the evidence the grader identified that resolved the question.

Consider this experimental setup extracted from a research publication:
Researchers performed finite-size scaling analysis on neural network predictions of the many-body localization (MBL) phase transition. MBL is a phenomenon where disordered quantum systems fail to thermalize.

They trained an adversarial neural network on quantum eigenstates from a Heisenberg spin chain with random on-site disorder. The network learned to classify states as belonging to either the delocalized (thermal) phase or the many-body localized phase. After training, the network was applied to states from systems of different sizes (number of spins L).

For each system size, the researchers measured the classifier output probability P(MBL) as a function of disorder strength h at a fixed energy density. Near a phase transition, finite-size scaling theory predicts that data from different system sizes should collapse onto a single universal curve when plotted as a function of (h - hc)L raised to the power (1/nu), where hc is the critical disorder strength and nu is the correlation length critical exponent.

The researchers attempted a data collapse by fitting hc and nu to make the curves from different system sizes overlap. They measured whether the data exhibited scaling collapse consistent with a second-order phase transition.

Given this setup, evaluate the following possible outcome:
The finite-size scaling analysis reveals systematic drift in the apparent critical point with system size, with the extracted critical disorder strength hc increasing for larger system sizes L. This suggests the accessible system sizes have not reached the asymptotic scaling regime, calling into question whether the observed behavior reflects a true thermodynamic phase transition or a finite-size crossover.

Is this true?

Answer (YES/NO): NO